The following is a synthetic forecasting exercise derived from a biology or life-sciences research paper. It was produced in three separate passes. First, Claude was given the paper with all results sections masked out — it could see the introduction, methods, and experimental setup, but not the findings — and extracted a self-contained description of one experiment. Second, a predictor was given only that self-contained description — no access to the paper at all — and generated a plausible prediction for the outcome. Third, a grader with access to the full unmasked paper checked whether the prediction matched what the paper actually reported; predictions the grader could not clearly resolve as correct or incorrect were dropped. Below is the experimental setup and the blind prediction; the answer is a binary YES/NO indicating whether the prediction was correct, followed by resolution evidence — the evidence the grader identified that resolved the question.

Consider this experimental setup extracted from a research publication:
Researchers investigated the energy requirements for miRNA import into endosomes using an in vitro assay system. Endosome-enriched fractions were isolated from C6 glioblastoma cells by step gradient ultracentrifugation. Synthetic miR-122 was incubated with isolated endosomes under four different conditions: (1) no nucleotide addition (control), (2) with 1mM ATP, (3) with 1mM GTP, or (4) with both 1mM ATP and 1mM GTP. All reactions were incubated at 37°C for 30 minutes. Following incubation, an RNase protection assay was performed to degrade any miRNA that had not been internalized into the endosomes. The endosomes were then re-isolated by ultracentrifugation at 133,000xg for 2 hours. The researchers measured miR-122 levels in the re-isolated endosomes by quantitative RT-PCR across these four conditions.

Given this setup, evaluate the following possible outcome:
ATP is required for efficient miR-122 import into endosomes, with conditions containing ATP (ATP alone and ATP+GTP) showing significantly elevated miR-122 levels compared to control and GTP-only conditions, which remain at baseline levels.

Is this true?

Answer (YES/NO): NO